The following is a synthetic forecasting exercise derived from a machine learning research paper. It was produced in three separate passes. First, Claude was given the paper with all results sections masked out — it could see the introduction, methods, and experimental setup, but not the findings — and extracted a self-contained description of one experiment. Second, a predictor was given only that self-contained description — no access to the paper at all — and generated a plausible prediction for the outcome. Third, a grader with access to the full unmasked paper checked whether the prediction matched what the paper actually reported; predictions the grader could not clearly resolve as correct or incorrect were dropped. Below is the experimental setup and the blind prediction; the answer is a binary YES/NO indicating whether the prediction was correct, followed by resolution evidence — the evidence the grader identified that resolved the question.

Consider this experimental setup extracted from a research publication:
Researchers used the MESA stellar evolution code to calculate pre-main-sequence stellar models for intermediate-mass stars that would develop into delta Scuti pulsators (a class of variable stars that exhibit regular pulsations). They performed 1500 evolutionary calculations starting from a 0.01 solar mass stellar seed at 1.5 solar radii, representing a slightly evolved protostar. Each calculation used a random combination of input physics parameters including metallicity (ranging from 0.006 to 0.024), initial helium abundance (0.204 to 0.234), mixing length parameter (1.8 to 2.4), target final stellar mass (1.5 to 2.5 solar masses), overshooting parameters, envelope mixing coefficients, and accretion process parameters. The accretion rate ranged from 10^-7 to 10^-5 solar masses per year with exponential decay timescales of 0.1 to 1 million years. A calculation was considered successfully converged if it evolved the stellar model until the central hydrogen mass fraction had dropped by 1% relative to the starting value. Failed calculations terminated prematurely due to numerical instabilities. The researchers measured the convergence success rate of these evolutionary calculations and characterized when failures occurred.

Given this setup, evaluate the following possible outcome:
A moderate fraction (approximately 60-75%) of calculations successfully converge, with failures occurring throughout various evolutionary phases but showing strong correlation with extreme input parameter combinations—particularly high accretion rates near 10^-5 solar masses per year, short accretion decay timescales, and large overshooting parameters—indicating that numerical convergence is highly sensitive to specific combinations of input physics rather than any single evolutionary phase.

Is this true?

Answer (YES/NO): NO